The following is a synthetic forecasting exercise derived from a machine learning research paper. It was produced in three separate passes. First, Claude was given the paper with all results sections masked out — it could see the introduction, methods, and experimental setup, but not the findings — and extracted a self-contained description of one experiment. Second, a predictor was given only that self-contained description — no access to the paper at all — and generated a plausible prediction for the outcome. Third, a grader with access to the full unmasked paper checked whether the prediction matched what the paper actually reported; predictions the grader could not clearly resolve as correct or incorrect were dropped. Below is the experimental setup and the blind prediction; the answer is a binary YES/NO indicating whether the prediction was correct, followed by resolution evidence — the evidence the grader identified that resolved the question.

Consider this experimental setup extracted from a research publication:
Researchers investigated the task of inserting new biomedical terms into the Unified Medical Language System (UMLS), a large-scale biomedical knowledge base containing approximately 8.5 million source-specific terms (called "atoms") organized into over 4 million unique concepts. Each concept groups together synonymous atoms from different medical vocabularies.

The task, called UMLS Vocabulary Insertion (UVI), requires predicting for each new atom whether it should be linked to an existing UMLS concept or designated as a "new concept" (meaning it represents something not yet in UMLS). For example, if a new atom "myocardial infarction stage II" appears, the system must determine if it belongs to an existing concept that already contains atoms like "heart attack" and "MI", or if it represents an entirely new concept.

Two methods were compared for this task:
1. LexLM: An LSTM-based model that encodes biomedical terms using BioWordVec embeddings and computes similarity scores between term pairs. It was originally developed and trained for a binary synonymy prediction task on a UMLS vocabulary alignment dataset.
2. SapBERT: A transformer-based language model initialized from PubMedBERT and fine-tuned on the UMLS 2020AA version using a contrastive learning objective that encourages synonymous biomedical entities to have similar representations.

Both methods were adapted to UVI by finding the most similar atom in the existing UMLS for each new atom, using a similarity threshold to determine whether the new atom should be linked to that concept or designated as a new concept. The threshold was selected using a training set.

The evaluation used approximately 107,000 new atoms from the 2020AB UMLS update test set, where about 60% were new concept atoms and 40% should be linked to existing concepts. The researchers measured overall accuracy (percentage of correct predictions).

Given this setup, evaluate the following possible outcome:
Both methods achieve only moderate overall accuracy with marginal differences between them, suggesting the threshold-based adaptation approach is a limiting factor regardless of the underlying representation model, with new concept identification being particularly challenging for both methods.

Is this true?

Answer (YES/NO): NO